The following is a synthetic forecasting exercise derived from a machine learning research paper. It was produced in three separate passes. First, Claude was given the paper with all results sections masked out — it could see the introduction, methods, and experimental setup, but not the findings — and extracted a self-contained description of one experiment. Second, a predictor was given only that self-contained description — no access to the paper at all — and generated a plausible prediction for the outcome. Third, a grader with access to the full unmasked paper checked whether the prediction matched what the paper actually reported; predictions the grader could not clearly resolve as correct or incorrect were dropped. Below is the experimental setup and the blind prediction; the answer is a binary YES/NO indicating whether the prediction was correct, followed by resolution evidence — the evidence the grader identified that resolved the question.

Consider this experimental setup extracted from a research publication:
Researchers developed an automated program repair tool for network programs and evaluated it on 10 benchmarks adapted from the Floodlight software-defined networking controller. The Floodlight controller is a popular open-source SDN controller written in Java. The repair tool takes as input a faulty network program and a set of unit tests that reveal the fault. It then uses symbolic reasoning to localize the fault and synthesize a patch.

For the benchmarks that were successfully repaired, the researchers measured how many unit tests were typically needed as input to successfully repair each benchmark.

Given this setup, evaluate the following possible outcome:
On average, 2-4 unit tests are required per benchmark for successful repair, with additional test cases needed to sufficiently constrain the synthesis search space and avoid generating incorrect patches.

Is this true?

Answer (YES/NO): YES